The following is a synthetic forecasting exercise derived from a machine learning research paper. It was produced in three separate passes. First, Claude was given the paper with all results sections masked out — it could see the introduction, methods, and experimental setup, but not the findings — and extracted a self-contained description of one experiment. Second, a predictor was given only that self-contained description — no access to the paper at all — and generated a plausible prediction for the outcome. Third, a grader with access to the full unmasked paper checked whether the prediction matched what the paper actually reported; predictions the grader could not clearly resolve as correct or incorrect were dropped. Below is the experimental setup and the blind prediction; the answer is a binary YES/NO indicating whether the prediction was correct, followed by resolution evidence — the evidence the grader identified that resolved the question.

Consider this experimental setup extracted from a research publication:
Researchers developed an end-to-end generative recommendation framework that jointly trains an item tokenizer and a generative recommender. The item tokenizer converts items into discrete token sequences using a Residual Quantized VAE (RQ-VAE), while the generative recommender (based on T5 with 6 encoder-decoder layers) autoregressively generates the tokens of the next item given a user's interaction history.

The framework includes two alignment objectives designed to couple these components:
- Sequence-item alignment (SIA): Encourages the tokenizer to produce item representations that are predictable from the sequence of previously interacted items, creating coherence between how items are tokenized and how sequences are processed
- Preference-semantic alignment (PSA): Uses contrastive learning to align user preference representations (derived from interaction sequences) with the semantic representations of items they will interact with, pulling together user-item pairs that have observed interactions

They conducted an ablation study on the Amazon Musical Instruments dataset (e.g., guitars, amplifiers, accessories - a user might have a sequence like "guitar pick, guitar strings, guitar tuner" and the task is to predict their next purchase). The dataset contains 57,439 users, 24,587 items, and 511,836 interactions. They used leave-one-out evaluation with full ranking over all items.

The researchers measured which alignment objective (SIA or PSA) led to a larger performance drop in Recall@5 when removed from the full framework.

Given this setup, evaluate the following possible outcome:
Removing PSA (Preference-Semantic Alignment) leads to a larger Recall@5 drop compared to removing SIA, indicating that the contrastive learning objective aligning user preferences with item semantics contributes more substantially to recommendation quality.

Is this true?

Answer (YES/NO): YES